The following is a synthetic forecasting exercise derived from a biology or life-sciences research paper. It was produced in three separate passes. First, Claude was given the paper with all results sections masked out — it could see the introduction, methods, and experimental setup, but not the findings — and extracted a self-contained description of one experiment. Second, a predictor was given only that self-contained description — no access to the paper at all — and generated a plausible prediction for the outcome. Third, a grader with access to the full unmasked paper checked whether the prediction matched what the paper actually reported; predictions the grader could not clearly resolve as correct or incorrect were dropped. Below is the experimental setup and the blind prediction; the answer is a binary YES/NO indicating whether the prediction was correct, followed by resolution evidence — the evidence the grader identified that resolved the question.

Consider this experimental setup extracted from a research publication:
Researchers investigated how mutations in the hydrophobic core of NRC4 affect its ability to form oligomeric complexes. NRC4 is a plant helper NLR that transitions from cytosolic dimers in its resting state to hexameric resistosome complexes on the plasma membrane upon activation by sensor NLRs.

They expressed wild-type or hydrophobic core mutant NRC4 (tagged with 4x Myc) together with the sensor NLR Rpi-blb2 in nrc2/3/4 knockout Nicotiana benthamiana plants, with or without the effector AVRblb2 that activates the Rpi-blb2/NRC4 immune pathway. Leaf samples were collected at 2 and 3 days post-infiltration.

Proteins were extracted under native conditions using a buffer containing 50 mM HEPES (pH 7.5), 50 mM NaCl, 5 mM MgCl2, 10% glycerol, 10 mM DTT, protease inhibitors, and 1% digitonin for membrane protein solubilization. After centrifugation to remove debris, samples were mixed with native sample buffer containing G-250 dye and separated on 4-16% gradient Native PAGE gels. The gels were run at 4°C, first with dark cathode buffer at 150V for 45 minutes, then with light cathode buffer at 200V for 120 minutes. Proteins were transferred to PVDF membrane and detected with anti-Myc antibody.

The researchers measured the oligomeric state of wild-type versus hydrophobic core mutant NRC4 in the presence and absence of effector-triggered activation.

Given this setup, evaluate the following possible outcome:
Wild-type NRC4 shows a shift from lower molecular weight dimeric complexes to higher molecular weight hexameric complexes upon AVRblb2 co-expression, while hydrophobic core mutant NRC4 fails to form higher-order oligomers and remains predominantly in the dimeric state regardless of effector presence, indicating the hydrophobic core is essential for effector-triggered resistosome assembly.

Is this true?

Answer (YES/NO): YES